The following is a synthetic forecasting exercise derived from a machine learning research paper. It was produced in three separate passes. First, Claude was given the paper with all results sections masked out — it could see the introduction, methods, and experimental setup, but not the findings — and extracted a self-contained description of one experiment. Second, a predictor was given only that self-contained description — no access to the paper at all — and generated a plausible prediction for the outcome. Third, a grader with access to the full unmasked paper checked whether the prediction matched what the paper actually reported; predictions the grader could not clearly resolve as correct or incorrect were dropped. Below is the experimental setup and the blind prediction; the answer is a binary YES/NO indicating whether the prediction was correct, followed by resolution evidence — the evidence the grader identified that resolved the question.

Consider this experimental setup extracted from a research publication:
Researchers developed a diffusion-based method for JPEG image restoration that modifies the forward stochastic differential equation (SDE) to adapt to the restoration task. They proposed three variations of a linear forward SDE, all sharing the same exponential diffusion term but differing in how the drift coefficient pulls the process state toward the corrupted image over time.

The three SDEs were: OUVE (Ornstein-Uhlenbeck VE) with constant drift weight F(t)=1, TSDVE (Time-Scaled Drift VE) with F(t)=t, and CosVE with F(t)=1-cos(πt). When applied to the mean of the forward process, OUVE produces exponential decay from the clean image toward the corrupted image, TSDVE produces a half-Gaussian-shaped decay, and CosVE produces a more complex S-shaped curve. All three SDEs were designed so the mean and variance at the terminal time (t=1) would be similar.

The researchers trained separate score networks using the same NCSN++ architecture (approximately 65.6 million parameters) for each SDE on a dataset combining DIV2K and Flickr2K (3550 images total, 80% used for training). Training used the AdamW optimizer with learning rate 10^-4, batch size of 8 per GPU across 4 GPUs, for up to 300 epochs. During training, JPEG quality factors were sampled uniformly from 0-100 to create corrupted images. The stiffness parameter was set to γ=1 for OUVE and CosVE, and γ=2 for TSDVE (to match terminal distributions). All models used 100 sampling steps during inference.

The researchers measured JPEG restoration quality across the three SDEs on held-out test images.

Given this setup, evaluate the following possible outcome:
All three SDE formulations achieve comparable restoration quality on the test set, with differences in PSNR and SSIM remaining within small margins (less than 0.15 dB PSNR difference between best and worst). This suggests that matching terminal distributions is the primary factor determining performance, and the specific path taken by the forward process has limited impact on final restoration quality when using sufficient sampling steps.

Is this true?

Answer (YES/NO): NO